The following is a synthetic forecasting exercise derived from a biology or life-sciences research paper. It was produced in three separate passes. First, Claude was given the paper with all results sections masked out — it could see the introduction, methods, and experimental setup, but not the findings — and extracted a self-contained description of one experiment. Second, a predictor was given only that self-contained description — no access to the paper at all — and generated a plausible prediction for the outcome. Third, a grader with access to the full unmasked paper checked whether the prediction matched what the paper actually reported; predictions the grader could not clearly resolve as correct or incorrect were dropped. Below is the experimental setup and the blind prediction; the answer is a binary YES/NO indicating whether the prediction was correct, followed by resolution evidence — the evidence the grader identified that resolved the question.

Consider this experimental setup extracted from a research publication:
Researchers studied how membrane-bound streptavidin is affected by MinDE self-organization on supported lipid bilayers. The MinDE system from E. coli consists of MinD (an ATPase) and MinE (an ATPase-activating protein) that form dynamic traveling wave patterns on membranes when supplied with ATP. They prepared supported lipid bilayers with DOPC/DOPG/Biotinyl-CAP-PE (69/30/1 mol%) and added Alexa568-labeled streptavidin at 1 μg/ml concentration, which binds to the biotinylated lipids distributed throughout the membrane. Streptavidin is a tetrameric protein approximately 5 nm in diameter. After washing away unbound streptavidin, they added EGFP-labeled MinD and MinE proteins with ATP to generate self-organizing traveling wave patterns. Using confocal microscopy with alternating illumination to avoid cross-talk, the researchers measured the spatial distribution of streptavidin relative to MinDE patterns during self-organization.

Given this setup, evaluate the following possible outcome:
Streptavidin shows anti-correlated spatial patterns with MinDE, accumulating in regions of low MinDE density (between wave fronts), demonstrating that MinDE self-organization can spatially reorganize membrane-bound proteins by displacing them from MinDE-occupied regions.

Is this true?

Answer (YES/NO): YES